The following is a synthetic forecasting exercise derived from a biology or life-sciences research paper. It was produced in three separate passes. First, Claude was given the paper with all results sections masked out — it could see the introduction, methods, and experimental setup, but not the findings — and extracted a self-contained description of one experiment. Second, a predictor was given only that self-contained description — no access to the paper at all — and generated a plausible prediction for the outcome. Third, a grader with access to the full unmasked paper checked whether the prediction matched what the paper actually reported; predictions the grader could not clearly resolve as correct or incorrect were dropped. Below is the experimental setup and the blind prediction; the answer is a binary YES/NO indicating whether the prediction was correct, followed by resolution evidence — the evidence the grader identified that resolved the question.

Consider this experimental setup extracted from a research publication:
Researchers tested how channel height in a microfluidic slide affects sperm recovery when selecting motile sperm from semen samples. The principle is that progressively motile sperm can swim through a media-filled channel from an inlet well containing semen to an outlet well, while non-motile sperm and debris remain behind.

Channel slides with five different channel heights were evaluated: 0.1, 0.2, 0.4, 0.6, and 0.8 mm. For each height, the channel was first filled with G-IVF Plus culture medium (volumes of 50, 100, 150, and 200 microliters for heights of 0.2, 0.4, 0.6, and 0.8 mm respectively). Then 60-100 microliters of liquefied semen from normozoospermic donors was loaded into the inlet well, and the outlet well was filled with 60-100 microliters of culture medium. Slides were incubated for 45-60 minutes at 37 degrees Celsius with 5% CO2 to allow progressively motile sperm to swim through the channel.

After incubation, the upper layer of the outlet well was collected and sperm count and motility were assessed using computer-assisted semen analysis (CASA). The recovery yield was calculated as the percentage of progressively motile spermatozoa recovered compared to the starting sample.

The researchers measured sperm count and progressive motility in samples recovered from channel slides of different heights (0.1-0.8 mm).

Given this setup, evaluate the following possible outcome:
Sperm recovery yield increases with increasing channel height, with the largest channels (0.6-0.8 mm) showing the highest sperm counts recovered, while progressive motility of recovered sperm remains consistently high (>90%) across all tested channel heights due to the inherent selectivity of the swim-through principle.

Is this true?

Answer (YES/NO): NO